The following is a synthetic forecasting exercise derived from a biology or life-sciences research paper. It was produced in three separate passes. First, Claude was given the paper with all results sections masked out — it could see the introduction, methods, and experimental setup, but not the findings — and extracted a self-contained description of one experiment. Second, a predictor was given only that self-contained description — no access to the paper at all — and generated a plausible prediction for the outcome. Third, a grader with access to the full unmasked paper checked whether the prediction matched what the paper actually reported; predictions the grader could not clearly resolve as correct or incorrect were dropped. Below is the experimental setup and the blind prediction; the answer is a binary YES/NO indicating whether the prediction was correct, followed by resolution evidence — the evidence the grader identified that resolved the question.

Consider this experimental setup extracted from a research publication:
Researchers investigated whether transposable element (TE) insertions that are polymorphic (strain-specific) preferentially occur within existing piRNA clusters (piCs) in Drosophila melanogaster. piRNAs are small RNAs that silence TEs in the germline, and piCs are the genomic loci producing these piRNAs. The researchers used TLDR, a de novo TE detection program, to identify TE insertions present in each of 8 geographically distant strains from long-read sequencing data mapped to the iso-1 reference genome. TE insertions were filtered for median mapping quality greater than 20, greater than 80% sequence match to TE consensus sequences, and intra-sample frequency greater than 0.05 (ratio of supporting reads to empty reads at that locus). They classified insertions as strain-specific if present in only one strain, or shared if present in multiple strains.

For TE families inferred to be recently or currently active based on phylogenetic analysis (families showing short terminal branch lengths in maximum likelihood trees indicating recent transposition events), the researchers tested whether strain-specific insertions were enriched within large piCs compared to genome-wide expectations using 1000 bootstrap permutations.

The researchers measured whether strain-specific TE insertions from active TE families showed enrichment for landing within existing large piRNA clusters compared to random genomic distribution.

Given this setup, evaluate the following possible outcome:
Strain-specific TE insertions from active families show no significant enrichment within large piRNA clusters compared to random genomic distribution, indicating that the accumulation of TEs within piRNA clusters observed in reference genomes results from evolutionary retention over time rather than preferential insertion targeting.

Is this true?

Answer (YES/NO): NO